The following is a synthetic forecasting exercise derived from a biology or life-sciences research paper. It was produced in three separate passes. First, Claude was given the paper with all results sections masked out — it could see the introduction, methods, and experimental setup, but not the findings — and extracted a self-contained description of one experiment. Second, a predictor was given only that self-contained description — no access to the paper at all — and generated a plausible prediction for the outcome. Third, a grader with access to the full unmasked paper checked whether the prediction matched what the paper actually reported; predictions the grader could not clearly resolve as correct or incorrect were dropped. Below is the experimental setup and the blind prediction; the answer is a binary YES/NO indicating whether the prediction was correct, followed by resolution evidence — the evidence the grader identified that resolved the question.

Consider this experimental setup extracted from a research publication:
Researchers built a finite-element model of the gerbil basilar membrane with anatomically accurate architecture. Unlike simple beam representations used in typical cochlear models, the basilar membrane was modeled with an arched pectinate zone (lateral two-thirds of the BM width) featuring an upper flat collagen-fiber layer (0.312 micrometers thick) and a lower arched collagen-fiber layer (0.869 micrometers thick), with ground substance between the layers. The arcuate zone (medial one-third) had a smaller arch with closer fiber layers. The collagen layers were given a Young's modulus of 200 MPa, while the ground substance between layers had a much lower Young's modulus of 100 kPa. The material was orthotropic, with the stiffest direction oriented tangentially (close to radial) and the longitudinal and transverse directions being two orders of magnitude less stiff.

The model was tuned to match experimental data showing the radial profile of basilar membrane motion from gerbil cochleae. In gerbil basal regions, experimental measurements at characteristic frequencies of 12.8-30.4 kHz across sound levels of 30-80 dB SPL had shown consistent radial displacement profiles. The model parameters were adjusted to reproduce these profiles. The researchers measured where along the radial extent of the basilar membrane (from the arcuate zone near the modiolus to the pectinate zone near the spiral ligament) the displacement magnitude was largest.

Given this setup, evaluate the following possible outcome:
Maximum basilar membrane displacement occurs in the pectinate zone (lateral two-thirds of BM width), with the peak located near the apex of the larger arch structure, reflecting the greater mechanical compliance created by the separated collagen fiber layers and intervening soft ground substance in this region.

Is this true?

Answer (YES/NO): NO